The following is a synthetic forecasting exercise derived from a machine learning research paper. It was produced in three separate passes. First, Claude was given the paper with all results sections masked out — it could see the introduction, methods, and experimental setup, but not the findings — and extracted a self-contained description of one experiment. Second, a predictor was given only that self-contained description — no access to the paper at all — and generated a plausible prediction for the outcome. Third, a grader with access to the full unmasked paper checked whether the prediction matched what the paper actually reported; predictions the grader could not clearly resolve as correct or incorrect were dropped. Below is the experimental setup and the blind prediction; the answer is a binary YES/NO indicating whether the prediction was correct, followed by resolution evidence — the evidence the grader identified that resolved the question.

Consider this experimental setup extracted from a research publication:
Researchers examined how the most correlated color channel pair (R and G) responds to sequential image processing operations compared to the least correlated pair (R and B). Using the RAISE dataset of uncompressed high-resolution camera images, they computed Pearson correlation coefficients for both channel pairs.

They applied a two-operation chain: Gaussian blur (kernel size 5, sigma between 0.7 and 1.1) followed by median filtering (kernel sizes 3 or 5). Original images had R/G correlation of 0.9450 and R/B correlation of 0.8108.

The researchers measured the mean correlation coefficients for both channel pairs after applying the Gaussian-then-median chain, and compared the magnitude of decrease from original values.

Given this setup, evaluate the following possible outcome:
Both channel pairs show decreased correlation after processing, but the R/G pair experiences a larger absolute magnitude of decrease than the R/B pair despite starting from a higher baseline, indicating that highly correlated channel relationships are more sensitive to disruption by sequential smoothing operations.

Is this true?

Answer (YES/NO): YES